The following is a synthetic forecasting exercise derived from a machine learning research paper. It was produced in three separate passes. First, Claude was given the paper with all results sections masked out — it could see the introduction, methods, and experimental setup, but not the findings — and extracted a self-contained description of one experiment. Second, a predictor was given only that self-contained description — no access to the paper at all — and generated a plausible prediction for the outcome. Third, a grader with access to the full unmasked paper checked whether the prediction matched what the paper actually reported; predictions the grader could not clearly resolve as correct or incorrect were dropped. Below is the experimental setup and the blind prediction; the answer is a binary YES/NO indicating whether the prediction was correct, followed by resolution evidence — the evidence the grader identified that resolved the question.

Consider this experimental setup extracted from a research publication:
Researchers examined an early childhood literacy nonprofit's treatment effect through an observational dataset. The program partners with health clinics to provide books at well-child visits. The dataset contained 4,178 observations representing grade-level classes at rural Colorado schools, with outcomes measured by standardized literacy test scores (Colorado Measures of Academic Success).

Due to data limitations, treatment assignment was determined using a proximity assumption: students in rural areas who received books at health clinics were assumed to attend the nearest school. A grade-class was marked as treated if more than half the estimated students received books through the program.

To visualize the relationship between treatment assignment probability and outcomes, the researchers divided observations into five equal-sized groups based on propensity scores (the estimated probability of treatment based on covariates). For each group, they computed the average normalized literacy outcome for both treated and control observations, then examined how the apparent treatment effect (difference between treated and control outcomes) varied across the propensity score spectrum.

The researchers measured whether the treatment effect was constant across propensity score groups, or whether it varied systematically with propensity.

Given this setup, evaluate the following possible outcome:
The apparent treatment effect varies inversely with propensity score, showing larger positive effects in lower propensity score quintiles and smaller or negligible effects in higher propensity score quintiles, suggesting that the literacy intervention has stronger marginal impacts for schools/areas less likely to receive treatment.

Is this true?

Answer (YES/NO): NO